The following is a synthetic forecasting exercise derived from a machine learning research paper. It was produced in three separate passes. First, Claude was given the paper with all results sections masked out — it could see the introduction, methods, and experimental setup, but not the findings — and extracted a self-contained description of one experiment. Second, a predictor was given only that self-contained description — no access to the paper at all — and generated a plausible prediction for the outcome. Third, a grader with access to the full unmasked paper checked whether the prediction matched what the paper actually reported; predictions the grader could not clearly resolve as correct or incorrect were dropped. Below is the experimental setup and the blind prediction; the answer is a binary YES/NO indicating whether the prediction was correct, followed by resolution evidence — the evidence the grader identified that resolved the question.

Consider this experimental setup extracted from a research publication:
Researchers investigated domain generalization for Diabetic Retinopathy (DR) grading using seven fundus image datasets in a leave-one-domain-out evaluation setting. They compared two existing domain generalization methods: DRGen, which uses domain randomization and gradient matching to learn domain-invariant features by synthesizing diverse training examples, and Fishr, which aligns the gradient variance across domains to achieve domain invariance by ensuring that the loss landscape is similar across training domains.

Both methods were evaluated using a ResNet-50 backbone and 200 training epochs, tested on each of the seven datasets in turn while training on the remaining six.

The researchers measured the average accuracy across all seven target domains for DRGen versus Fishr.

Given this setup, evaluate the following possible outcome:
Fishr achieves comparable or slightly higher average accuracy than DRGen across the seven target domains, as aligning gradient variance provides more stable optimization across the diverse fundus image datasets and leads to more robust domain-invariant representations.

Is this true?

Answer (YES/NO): NO